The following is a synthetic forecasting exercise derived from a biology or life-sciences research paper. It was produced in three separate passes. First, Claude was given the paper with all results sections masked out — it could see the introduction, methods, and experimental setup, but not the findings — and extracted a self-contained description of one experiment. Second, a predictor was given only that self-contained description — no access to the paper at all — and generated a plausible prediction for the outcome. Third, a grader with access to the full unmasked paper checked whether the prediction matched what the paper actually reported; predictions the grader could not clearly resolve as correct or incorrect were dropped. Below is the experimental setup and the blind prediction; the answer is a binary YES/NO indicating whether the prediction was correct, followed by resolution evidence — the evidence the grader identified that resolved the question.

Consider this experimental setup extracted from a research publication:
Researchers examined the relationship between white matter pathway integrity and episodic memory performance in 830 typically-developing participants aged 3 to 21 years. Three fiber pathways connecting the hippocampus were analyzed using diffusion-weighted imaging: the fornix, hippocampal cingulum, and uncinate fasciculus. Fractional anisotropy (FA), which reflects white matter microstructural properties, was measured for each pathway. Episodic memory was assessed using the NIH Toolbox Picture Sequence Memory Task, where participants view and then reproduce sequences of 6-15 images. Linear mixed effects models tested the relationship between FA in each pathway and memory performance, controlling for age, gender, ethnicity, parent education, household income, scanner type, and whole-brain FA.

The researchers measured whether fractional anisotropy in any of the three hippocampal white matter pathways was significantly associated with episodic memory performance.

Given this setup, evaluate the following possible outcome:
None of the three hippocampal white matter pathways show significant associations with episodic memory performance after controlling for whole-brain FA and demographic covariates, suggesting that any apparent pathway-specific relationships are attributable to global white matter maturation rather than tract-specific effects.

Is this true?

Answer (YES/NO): YES